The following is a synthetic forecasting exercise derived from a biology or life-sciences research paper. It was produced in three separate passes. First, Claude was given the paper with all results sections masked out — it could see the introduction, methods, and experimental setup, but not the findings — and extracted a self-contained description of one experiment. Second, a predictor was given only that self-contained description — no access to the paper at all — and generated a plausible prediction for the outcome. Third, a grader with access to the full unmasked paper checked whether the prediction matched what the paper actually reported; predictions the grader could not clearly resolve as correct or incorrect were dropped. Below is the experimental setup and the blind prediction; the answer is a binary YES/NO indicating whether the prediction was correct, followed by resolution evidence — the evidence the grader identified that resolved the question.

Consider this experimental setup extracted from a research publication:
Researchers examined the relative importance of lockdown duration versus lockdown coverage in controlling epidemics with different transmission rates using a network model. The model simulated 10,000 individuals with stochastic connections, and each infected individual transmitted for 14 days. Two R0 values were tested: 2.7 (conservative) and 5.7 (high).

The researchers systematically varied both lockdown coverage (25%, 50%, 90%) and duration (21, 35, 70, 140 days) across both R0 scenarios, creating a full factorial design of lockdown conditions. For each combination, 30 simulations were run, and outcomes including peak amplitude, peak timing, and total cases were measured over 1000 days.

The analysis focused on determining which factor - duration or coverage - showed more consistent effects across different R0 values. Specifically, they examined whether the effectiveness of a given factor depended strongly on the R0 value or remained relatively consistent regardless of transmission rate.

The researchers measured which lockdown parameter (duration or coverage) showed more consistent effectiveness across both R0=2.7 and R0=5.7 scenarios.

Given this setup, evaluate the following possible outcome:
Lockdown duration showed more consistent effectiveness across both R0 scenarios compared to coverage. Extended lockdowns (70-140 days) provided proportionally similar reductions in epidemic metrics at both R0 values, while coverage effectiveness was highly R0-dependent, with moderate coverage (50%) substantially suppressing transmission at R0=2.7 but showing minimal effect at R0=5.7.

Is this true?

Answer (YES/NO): YES